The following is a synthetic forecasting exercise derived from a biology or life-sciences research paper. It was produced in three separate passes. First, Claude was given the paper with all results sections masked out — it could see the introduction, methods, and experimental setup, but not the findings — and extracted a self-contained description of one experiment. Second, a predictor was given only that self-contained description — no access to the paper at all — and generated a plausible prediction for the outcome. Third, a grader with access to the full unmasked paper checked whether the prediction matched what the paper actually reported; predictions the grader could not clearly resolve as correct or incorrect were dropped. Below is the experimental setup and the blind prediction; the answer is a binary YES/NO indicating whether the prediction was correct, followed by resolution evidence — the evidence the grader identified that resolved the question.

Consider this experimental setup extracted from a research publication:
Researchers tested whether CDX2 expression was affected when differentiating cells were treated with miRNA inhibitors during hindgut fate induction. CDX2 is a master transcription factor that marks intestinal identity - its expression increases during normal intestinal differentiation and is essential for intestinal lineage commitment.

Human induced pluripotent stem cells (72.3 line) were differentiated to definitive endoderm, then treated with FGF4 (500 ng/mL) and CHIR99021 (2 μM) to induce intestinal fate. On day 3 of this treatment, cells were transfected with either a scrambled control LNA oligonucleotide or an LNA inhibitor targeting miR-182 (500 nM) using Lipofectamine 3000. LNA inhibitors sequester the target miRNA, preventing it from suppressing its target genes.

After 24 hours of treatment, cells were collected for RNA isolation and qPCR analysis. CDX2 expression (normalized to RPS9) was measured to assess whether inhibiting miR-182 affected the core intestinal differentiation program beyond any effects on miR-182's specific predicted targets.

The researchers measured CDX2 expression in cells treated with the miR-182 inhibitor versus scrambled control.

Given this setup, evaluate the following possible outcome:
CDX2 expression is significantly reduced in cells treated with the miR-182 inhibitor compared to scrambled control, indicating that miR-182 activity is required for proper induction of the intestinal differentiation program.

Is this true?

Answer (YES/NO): NO